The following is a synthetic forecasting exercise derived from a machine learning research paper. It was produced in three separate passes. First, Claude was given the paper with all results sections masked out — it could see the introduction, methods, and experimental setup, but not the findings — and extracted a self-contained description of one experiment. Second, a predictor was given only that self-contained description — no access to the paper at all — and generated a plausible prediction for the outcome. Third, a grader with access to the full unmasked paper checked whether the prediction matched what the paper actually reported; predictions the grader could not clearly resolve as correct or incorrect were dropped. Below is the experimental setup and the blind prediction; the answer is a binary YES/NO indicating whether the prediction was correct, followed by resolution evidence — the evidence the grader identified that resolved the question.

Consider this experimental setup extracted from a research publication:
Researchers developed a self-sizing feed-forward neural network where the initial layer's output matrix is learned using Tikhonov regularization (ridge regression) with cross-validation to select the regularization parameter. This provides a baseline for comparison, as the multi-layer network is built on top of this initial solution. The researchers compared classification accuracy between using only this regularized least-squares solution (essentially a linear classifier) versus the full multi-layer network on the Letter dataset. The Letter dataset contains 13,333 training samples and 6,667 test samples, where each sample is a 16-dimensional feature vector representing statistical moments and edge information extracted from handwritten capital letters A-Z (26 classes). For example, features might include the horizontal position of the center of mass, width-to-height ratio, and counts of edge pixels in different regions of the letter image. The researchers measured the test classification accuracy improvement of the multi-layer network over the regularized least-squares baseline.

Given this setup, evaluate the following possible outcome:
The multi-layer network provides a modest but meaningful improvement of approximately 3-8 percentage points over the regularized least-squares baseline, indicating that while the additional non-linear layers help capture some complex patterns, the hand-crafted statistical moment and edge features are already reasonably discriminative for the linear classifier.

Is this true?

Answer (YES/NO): NO